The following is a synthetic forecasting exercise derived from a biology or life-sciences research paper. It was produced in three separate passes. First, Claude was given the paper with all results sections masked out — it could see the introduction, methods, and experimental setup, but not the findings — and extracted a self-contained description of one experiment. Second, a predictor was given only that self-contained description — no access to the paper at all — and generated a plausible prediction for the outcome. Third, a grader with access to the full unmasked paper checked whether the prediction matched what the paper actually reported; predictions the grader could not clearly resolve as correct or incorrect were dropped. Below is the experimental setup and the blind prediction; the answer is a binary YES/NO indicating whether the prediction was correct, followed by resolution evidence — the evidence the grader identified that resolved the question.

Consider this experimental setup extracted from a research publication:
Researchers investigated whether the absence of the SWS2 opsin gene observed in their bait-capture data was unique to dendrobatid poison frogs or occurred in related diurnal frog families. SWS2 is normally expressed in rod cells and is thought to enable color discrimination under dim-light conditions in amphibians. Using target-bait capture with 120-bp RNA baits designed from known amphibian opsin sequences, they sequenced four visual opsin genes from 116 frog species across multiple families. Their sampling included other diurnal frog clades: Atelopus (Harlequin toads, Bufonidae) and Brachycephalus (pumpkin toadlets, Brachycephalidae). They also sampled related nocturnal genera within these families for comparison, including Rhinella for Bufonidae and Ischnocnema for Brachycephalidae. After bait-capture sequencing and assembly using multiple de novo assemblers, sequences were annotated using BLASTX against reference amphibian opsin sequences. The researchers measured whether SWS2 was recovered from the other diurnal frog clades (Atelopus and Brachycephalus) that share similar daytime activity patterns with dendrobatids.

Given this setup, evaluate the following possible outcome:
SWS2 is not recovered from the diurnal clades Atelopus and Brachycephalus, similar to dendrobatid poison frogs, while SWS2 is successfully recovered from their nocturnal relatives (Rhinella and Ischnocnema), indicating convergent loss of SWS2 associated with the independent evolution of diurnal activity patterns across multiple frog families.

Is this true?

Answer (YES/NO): NO